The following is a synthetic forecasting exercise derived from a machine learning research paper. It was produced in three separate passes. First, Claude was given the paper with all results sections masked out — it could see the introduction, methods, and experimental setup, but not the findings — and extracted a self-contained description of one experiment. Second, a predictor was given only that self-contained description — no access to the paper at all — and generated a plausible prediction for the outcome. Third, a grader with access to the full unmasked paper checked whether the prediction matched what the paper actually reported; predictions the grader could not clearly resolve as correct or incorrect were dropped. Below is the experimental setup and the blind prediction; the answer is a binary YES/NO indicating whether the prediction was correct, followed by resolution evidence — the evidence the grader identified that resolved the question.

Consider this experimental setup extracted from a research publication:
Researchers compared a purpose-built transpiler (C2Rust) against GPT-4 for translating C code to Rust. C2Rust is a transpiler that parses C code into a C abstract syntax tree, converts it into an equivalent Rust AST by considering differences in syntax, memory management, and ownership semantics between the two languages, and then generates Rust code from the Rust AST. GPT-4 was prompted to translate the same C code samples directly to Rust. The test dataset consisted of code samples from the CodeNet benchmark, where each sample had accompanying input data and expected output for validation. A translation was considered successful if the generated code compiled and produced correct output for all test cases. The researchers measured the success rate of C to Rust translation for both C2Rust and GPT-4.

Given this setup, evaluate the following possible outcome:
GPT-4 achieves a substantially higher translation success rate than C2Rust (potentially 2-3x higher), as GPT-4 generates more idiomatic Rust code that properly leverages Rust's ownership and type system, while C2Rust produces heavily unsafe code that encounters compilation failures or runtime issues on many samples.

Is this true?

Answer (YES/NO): NO